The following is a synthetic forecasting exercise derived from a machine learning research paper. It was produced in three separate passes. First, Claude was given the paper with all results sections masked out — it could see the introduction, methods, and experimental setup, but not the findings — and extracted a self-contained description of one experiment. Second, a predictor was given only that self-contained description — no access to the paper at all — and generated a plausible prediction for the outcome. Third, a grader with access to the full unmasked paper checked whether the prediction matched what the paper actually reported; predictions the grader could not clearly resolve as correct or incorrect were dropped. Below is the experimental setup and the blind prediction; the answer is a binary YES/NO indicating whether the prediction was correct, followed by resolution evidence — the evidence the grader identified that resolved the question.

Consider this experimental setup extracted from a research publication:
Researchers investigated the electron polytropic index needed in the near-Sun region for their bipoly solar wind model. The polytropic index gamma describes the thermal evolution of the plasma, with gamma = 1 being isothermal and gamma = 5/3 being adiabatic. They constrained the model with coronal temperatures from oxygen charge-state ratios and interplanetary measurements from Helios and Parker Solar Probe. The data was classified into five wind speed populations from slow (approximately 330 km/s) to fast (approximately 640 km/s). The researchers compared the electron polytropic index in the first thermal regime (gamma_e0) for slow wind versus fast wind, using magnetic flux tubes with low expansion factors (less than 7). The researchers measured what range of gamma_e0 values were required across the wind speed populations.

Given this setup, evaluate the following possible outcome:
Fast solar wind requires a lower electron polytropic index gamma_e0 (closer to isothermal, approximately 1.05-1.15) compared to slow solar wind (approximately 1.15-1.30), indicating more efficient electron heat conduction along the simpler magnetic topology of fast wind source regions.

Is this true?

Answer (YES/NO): NO